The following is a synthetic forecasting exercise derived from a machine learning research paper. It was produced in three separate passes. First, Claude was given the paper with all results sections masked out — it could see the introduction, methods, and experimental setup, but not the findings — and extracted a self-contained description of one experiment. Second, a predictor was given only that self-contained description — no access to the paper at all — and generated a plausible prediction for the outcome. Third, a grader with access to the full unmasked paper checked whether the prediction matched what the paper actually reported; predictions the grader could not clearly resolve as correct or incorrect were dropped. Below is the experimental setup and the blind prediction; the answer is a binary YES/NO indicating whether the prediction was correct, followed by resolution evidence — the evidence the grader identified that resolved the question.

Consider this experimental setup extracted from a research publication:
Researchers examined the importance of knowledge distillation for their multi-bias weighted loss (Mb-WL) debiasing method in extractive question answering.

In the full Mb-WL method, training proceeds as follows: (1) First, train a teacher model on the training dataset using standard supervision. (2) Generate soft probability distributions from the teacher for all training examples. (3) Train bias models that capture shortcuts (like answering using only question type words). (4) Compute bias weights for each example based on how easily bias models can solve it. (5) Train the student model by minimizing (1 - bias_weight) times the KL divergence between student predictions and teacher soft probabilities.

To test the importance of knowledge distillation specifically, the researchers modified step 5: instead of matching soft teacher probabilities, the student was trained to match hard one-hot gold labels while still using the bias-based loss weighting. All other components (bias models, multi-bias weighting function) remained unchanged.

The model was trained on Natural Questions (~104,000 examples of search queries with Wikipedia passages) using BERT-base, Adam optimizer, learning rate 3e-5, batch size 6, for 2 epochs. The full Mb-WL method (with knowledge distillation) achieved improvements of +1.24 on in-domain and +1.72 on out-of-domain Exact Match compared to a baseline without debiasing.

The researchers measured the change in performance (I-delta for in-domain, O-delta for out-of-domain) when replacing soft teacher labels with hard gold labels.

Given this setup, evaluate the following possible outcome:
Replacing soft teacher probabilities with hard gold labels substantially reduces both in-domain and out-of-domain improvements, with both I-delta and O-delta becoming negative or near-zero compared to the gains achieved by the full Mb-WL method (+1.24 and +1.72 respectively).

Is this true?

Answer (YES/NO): NO